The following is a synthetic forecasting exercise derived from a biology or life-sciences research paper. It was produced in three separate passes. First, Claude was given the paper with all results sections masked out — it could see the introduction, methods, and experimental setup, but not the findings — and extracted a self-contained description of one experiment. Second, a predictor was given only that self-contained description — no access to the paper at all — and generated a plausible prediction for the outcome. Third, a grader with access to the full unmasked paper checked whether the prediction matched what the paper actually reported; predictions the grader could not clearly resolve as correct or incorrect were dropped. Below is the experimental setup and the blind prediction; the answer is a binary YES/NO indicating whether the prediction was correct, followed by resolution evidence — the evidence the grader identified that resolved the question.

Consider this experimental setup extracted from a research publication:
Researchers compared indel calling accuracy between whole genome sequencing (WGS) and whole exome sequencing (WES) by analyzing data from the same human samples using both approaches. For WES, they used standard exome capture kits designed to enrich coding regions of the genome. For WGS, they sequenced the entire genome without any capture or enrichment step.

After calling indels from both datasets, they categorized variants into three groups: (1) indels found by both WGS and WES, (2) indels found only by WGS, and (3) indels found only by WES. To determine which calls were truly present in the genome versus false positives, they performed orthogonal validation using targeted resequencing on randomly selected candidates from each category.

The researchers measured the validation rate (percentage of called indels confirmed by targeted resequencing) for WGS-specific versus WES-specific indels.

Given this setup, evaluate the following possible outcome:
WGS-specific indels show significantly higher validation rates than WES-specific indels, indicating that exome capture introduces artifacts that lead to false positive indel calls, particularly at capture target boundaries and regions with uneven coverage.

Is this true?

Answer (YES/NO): YES